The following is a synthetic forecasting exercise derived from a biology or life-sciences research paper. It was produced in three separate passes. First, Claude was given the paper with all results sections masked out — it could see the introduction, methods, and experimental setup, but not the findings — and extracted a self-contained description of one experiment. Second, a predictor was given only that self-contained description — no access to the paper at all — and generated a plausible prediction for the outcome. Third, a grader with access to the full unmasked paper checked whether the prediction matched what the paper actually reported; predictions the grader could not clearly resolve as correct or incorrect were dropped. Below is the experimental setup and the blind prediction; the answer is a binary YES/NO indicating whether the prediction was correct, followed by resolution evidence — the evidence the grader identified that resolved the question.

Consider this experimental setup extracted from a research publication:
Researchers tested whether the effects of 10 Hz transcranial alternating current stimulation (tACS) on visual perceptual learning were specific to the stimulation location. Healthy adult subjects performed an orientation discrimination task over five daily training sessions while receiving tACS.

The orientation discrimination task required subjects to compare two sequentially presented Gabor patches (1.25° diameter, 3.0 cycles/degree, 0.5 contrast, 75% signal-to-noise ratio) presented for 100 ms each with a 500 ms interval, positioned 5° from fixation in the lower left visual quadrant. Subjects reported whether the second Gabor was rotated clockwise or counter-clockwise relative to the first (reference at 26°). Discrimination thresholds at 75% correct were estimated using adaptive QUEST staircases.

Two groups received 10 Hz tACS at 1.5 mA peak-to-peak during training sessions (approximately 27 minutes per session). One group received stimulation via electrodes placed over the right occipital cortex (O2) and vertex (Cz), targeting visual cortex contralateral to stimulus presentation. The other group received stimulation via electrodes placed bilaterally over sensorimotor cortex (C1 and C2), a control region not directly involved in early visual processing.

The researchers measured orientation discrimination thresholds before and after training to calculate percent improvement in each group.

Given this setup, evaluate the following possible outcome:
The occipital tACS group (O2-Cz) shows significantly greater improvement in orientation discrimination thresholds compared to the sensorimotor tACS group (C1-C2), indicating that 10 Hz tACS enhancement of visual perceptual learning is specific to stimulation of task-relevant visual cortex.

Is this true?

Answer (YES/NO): YES